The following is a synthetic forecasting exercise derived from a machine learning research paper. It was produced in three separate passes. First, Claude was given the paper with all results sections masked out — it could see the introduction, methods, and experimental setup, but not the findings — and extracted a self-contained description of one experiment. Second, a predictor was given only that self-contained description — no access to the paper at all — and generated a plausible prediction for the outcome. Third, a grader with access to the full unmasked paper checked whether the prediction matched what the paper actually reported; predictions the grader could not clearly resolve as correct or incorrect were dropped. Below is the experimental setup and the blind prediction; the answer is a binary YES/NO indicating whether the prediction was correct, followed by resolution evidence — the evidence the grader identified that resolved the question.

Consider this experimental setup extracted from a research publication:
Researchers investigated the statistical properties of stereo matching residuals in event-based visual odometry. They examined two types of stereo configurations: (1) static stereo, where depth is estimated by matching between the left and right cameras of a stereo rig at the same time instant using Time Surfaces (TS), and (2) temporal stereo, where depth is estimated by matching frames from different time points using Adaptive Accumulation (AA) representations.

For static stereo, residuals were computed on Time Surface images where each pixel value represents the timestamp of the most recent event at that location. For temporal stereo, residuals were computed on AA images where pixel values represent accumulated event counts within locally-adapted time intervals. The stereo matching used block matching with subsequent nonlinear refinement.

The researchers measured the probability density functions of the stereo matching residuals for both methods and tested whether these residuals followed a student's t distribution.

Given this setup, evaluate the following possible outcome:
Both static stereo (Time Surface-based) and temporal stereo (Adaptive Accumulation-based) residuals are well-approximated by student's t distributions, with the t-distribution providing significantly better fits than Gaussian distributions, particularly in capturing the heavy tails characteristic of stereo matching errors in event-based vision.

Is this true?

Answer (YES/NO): NO